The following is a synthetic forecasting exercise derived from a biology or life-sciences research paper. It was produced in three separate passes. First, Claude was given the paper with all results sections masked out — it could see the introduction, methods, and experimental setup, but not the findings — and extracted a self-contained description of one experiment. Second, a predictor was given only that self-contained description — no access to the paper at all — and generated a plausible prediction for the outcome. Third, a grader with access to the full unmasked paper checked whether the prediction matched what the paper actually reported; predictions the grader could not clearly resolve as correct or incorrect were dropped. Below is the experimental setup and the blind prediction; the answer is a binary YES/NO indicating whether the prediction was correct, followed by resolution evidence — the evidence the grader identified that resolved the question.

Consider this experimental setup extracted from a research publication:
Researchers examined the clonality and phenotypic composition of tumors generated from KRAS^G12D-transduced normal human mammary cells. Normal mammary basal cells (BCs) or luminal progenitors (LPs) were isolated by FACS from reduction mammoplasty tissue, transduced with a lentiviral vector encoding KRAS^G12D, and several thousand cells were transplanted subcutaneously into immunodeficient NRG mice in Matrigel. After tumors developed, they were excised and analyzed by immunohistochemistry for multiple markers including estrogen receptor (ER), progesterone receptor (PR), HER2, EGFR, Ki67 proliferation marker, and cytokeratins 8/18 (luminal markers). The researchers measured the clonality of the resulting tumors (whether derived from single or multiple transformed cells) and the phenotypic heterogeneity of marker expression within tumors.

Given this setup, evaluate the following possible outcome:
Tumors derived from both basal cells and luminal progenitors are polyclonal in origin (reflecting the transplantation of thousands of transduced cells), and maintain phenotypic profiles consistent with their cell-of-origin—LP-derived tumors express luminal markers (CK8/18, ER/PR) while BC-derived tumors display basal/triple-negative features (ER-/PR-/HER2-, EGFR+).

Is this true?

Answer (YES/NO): NO